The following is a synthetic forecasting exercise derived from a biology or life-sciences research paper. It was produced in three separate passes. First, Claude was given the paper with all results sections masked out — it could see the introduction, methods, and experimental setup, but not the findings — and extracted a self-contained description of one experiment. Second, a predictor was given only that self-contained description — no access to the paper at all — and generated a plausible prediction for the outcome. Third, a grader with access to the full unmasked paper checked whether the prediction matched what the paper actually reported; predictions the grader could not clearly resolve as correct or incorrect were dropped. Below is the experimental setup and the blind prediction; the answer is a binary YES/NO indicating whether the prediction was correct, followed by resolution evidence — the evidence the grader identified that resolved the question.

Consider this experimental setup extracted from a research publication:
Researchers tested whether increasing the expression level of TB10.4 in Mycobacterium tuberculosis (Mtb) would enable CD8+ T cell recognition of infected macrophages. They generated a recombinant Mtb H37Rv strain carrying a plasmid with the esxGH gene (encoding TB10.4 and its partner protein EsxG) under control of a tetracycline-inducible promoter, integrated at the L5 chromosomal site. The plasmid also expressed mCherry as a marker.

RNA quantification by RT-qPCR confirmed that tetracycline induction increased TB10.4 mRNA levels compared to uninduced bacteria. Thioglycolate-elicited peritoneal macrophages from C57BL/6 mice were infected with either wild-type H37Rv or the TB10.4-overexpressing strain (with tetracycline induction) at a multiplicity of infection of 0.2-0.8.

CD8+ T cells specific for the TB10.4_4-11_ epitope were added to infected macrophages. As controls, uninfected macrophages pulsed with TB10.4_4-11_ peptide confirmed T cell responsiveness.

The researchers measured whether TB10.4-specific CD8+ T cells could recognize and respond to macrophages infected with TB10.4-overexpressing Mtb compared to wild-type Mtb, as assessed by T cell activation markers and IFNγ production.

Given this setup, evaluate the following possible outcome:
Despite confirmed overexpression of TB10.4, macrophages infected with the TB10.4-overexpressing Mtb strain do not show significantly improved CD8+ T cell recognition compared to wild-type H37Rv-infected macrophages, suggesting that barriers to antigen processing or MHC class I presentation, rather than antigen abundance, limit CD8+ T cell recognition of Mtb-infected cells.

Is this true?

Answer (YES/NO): YES